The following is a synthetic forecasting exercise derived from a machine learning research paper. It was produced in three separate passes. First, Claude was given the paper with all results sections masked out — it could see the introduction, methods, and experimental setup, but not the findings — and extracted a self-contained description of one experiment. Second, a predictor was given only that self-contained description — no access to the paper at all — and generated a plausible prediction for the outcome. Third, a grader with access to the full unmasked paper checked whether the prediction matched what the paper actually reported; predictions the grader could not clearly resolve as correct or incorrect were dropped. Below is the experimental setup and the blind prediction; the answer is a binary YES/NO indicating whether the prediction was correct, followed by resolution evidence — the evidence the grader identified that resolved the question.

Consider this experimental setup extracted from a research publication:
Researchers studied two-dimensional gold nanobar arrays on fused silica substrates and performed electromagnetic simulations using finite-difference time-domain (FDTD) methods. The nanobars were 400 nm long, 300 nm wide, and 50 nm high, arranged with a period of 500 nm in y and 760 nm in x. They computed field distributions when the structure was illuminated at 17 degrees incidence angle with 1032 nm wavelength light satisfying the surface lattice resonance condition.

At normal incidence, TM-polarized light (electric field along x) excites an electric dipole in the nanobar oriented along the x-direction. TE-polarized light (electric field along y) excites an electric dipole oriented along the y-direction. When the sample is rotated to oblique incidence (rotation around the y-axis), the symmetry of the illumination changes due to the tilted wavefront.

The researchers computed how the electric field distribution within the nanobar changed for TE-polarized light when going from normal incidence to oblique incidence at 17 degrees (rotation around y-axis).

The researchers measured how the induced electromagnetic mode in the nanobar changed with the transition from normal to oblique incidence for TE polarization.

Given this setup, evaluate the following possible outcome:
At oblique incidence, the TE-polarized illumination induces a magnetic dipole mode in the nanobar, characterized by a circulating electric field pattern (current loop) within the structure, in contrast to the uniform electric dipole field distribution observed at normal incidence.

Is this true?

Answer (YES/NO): NO